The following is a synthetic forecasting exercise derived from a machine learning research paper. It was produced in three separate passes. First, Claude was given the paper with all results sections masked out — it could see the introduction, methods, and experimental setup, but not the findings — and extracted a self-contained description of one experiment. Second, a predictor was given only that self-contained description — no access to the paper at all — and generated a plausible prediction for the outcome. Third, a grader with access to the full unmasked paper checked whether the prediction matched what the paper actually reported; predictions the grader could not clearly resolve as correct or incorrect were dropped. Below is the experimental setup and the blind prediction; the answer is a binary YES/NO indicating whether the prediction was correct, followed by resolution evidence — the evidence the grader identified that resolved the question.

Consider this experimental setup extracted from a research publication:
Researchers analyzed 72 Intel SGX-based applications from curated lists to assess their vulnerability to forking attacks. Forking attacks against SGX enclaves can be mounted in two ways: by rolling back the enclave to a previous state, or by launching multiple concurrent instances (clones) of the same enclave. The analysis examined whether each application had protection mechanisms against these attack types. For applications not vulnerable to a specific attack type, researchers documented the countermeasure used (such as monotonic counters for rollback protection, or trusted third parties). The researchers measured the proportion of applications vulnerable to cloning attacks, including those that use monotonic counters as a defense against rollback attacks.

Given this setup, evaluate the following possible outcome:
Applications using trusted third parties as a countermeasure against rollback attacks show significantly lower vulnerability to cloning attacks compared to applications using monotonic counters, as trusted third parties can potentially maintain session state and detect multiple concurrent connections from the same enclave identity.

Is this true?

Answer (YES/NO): YES